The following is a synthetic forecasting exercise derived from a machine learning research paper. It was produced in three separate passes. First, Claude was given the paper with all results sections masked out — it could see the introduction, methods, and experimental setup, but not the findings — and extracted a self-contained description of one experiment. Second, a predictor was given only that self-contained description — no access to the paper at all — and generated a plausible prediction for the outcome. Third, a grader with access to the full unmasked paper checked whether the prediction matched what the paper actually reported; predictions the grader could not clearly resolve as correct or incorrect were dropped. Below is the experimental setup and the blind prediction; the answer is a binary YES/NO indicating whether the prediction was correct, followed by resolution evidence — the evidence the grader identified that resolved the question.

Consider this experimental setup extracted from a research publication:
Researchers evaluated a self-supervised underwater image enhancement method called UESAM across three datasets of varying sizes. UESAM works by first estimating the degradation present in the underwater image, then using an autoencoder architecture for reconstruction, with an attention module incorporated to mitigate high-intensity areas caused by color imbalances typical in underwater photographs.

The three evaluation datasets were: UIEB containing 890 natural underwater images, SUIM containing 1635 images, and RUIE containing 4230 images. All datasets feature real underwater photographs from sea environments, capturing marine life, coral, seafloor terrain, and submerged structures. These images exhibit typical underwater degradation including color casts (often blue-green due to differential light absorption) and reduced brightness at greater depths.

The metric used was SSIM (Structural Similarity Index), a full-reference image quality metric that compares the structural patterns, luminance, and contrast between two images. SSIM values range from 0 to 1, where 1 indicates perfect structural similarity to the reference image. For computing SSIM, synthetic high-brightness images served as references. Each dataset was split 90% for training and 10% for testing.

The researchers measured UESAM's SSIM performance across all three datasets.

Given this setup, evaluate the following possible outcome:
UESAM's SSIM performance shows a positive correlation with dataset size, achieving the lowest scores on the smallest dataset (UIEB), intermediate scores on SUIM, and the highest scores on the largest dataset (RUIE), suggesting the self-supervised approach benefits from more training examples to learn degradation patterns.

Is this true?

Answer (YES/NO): YES